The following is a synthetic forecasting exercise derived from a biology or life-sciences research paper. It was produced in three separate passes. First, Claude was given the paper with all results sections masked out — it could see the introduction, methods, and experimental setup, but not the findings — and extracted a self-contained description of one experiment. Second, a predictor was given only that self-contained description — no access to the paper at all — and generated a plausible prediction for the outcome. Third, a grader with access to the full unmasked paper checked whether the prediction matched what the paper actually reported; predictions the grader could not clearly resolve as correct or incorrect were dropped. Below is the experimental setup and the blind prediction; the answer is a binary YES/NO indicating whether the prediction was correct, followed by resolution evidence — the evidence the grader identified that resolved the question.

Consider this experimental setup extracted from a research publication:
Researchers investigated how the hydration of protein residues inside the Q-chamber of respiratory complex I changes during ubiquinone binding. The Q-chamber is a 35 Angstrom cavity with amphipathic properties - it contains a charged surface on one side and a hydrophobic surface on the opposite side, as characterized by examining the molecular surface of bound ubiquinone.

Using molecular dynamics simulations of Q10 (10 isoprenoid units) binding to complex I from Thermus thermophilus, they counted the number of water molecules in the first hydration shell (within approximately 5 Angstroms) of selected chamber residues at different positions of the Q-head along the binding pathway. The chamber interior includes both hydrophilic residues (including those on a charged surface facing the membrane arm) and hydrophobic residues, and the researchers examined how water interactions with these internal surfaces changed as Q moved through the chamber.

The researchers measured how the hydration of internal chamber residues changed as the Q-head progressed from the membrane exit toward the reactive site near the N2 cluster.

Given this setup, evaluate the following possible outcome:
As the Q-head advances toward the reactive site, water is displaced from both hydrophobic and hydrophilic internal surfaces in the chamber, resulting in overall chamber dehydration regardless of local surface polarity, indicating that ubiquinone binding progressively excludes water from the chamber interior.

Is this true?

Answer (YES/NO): NO